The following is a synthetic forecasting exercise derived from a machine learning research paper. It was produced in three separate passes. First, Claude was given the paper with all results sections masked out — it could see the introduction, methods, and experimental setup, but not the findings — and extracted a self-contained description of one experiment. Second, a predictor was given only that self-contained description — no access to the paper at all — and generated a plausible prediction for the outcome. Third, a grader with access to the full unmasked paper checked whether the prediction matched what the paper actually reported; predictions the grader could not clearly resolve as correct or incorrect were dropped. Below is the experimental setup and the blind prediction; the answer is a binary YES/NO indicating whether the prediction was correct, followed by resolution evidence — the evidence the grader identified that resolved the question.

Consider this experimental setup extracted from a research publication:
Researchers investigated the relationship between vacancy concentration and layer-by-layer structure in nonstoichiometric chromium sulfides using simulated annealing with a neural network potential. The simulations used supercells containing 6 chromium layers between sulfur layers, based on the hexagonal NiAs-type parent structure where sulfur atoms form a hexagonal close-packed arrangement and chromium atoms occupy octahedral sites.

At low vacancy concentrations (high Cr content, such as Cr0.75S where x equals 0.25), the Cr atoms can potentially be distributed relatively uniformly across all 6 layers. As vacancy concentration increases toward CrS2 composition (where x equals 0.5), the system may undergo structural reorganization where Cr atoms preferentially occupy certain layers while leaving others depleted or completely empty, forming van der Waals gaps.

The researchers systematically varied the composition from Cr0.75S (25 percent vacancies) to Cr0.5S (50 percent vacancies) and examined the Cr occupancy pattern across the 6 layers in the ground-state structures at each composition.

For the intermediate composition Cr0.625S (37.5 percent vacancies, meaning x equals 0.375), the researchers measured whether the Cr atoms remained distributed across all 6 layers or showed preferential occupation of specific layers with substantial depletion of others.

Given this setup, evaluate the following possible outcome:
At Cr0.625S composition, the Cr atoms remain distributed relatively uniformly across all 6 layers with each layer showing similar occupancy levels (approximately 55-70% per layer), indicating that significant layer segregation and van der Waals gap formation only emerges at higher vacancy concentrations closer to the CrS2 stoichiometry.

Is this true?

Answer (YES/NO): NO